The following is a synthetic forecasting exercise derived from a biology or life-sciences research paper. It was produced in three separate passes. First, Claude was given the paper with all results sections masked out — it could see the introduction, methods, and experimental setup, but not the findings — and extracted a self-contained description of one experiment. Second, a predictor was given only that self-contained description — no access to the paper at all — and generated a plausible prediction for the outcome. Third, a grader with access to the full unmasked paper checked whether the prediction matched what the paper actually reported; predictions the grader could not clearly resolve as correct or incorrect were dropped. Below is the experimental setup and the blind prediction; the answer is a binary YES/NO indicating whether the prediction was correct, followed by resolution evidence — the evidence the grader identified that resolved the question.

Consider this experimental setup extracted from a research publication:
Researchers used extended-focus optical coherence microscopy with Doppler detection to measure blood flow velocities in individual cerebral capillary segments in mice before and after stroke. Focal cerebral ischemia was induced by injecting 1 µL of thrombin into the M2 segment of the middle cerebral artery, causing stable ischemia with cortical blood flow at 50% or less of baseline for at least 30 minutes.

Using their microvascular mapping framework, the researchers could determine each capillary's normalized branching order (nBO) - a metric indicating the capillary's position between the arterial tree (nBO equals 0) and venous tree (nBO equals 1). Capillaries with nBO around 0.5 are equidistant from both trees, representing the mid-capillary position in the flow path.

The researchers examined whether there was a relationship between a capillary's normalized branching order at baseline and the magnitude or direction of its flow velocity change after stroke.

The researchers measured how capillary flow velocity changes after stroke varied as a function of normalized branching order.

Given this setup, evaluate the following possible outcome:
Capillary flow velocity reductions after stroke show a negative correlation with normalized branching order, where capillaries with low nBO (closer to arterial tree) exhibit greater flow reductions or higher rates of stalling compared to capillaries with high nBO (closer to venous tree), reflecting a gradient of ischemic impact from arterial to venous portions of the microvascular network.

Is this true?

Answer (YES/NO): NO